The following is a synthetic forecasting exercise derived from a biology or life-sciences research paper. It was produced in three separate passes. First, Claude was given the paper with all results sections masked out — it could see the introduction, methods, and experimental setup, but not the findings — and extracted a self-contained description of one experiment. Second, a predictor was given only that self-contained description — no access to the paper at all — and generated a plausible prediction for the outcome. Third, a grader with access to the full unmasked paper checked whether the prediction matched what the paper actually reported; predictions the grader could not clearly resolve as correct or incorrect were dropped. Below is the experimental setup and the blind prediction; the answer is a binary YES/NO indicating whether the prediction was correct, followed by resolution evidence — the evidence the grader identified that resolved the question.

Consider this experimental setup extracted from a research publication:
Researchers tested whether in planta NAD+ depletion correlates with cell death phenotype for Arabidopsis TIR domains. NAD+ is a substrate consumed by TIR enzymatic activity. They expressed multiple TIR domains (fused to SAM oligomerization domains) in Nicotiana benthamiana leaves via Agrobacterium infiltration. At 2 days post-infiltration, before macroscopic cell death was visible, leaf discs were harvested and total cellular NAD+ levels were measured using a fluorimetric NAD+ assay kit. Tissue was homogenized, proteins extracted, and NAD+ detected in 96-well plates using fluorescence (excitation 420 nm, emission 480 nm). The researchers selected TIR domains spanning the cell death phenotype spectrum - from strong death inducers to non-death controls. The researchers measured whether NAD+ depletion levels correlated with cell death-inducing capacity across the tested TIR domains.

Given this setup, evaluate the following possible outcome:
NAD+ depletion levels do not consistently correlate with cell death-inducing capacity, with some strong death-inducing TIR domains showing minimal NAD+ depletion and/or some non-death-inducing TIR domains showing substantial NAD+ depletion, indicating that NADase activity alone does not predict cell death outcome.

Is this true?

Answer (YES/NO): YES